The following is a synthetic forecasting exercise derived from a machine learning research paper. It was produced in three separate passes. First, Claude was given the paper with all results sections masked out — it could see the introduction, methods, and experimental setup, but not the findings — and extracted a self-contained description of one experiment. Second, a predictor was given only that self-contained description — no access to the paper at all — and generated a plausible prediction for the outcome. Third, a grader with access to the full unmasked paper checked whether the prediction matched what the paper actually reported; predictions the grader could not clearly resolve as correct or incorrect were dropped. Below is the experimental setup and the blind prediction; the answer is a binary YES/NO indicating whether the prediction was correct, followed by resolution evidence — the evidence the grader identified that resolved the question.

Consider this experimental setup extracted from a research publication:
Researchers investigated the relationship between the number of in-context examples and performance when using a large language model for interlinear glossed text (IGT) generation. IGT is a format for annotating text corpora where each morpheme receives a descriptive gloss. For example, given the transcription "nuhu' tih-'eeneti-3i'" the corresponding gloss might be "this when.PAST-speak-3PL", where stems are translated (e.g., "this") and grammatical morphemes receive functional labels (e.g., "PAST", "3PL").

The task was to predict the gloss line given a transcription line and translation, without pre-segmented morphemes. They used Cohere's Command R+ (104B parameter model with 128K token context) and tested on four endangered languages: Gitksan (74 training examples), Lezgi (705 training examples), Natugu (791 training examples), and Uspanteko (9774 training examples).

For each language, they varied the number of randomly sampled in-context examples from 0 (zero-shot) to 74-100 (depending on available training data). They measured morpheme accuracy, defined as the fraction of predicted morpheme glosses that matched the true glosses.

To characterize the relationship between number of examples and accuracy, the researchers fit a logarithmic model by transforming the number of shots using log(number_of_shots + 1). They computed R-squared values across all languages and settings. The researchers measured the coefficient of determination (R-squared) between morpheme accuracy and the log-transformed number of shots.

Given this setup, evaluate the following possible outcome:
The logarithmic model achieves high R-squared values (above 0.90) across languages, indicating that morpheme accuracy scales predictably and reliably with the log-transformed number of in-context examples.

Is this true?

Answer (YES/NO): YES